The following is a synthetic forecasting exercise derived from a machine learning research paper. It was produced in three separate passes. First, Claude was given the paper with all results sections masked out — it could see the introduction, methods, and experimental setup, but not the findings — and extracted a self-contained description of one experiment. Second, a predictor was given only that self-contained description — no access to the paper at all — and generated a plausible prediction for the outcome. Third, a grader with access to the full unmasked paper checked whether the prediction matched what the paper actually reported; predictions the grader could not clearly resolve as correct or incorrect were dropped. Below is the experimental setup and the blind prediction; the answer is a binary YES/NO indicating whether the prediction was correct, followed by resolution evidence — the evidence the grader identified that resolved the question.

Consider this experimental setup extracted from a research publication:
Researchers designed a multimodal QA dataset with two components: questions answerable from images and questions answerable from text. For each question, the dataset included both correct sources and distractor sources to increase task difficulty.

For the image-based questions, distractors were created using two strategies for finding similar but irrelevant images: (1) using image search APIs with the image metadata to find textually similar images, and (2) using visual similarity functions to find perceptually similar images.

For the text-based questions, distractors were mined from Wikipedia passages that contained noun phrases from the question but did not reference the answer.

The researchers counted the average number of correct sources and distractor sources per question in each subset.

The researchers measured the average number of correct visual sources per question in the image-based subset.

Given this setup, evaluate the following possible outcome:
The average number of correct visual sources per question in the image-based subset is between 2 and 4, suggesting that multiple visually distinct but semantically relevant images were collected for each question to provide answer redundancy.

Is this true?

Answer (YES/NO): NO